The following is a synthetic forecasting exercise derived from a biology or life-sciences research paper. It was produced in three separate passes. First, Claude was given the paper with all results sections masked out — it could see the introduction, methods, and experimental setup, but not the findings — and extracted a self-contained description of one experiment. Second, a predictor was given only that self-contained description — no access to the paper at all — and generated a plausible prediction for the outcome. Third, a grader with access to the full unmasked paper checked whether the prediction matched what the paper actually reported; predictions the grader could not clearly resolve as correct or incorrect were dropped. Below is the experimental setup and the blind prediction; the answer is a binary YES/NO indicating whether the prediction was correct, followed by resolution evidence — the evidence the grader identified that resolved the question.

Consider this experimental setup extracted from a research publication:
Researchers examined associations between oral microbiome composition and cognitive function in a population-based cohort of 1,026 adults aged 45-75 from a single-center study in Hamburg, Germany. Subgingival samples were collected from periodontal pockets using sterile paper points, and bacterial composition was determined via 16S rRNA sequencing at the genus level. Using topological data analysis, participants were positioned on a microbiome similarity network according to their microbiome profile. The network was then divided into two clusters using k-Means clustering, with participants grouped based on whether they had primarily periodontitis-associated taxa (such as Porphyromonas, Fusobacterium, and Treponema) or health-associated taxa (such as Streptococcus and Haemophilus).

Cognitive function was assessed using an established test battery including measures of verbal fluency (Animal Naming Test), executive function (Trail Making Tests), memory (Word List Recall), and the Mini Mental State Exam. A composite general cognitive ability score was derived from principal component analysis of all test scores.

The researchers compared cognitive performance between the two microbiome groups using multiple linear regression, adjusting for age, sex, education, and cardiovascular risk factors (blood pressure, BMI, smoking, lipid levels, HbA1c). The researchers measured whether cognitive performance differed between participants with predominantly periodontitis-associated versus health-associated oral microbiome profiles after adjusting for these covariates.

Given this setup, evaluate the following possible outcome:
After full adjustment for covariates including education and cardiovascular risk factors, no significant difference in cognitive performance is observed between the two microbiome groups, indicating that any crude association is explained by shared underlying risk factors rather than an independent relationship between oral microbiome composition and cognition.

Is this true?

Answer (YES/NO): NO